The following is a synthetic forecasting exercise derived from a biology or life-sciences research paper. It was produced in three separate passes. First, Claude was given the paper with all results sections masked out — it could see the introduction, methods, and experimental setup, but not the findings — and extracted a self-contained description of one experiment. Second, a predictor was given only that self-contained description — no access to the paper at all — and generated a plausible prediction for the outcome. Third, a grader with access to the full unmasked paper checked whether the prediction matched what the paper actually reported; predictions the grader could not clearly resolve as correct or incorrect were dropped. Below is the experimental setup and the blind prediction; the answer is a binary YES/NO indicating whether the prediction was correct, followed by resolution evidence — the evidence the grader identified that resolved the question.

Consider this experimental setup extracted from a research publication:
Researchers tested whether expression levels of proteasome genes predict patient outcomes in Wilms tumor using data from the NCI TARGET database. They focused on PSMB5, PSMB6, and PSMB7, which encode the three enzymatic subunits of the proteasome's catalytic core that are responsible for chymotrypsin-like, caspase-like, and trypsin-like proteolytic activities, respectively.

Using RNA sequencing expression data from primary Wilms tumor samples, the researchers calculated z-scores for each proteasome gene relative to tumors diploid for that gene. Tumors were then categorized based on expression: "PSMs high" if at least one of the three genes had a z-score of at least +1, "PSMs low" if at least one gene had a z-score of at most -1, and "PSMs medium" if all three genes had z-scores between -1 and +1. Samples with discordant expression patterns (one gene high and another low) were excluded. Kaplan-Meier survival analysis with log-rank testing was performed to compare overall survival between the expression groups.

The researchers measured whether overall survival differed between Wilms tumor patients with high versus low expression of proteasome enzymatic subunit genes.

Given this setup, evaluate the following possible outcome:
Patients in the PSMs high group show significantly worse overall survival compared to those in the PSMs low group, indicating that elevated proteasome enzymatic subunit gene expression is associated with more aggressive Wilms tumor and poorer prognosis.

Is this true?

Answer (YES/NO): YES